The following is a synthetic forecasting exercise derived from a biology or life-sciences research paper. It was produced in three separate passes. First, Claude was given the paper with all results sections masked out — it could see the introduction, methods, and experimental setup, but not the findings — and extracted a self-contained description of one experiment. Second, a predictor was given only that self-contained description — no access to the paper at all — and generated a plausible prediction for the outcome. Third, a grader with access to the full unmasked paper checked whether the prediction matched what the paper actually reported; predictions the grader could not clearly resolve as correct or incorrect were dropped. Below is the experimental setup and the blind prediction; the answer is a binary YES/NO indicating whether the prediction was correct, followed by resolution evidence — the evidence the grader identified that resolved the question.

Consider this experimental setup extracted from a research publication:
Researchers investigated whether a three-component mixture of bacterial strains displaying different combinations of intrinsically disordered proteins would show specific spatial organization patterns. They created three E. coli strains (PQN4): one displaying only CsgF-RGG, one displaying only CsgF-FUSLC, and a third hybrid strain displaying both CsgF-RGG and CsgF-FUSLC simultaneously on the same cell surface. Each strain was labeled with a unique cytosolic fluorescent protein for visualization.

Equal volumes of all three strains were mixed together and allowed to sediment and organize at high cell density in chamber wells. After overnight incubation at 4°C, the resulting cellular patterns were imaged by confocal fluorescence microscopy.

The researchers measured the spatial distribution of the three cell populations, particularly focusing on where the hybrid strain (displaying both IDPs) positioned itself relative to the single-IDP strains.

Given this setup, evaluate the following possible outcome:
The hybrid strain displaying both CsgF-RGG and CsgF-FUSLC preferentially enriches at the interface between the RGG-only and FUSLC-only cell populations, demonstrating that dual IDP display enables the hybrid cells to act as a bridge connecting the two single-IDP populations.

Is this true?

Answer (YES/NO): YES